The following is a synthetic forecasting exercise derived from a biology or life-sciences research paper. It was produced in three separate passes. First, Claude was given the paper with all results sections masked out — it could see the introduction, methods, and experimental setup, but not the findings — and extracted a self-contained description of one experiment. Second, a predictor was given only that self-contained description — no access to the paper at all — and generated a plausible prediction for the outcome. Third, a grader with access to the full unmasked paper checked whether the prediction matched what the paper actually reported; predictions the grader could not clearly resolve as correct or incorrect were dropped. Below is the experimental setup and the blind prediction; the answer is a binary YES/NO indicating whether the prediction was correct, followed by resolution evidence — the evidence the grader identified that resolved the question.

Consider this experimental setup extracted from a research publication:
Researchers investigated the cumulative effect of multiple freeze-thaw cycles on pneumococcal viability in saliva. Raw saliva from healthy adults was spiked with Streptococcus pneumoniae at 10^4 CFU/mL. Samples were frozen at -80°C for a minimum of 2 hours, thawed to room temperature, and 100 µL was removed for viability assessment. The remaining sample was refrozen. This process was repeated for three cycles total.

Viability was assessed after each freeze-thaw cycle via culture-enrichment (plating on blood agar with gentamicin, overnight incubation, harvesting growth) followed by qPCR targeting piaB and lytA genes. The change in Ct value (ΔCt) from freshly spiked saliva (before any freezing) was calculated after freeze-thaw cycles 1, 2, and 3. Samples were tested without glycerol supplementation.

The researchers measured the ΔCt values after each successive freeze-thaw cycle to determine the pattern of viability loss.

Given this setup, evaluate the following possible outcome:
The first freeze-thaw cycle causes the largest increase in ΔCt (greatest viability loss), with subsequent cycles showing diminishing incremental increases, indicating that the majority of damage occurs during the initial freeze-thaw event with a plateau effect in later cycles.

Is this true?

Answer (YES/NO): NO